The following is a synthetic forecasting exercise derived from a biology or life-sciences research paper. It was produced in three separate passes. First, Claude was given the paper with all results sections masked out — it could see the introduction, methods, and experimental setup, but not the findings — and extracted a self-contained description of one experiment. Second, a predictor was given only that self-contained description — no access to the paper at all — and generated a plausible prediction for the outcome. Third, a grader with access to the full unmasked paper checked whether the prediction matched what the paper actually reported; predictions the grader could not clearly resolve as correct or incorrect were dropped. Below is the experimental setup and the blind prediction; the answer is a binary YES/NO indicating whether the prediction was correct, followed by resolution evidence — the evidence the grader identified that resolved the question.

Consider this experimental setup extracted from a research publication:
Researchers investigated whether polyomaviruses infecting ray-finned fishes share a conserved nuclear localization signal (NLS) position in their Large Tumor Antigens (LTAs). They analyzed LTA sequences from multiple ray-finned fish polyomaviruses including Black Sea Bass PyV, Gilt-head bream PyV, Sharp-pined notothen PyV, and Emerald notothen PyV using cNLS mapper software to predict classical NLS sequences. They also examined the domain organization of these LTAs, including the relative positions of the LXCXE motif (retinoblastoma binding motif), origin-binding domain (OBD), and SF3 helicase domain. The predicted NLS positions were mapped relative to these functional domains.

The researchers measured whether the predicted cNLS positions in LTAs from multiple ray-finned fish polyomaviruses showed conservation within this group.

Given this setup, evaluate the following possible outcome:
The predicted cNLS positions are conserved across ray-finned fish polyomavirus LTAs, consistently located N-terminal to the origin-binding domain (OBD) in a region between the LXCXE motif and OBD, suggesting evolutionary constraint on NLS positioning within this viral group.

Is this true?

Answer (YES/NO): NO